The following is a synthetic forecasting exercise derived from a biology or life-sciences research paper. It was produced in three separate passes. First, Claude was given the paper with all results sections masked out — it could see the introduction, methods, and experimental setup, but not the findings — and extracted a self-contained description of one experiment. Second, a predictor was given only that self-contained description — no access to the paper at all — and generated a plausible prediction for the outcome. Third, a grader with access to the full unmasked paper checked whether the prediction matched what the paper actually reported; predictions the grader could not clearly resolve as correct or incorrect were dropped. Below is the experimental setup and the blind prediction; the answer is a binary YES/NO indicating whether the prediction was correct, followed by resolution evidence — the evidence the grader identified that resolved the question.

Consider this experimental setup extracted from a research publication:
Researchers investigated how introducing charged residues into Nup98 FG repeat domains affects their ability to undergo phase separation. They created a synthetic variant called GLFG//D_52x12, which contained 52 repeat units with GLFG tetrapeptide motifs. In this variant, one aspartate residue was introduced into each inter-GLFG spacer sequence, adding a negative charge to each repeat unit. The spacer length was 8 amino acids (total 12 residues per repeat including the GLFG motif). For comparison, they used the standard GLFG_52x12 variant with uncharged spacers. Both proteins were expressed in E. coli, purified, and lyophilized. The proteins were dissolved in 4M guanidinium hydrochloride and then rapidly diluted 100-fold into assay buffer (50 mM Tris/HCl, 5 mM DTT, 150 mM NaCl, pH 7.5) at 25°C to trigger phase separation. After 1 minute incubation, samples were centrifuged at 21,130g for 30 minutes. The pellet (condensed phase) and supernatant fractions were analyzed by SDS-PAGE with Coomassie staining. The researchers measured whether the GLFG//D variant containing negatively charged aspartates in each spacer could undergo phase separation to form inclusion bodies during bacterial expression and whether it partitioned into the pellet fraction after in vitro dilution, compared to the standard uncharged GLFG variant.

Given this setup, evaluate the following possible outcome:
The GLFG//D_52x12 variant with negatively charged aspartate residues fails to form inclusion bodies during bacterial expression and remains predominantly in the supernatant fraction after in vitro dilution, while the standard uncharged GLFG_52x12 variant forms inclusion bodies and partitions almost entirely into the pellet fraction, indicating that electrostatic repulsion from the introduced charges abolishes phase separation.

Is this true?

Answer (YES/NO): YES